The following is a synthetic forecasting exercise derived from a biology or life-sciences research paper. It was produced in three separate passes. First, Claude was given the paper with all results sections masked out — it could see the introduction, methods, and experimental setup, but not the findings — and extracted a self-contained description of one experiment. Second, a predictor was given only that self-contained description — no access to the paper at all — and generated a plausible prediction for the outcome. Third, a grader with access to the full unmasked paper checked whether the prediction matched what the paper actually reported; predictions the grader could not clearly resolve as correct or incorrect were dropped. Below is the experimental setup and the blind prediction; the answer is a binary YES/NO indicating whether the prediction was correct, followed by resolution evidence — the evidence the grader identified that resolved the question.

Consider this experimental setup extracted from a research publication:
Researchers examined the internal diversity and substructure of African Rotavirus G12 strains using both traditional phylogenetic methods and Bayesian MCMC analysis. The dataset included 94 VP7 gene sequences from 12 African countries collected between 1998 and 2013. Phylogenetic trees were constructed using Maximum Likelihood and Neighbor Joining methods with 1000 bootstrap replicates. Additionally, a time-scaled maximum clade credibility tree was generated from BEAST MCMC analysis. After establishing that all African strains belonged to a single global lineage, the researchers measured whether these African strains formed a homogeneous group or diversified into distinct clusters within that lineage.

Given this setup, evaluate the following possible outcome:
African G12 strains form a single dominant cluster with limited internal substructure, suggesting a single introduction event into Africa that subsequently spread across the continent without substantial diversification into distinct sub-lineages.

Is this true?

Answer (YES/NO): NO